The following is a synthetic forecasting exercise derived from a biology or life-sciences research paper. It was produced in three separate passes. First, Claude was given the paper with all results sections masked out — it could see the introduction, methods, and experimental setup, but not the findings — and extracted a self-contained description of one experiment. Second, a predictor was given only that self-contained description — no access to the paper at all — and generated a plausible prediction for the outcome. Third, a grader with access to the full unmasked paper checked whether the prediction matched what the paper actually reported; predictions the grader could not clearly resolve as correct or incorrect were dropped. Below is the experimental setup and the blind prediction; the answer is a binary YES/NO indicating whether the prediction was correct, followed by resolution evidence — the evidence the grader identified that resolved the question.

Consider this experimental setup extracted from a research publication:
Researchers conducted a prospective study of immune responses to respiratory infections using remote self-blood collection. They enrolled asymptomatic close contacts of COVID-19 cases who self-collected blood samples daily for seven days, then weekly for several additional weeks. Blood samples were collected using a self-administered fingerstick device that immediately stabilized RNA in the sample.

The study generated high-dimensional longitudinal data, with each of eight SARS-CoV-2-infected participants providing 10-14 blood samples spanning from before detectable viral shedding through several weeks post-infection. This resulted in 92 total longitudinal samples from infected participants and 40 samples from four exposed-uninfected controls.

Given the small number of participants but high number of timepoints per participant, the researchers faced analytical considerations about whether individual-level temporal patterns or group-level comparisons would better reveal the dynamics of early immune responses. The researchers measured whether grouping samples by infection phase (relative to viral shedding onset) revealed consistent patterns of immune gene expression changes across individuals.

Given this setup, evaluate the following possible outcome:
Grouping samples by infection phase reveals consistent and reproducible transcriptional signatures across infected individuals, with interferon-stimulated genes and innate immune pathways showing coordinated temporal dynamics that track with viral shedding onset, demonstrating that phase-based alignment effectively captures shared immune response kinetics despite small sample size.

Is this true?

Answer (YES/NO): YES